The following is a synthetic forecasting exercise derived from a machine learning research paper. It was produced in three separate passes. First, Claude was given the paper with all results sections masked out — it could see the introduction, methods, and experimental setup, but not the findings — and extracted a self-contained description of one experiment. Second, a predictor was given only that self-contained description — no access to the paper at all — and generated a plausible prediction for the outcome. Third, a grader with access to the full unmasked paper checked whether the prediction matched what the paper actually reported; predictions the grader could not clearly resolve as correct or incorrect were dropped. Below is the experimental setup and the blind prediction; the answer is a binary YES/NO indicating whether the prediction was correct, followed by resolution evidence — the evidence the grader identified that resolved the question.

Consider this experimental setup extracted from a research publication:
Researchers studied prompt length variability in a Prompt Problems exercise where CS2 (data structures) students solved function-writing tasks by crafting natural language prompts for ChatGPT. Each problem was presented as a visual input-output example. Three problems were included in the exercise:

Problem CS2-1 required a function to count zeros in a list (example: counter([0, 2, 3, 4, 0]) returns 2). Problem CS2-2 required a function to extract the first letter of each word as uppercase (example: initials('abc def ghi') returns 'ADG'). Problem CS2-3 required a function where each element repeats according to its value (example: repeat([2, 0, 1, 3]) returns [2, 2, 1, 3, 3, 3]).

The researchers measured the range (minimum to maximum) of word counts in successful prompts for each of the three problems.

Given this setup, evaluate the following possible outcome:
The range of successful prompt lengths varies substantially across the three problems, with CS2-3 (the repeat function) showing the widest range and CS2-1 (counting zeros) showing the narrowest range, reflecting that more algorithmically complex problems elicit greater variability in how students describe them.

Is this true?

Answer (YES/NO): NO